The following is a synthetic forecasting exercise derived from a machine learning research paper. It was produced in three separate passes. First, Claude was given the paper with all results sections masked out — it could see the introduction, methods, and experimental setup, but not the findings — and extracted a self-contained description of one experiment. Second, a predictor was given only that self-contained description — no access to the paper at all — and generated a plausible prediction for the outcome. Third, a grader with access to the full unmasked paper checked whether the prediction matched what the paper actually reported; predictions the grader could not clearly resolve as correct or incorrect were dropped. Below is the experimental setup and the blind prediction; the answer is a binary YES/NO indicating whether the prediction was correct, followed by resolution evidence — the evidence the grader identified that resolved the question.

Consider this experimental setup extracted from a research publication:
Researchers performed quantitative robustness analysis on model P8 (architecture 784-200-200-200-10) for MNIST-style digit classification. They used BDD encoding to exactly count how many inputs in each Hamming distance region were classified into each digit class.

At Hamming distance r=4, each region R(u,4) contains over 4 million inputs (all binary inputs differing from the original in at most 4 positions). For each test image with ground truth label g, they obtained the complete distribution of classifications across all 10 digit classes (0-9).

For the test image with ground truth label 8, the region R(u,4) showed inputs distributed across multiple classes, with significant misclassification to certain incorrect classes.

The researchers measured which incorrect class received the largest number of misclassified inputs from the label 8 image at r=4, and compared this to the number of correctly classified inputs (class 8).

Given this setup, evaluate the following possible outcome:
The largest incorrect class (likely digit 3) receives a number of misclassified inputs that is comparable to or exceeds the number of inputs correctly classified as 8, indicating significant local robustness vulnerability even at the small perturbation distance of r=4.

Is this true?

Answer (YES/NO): NO